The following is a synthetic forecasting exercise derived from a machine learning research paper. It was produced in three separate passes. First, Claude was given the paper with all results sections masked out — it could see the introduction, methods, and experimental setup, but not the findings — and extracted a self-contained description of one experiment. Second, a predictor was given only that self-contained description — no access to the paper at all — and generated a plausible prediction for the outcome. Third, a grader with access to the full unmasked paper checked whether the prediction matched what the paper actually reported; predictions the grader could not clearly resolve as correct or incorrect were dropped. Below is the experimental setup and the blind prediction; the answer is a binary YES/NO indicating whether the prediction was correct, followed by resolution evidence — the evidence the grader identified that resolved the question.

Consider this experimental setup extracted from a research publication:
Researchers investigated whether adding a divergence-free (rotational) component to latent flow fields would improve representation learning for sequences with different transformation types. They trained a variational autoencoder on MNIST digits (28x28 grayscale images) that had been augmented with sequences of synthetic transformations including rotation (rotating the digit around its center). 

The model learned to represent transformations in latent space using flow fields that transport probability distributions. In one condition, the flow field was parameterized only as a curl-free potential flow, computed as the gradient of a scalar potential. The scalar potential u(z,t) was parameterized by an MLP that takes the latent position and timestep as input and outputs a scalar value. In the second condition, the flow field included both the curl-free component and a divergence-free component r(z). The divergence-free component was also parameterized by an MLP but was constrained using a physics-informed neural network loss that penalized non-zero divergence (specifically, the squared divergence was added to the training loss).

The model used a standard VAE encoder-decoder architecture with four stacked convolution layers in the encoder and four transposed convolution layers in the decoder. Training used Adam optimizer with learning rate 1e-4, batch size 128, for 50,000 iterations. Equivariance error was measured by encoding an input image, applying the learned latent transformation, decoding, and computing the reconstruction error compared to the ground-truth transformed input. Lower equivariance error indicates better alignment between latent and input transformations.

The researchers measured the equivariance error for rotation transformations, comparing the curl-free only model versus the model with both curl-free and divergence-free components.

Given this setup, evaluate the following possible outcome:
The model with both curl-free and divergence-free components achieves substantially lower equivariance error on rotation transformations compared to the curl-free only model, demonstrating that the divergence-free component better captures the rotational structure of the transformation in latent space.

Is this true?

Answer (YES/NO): YES